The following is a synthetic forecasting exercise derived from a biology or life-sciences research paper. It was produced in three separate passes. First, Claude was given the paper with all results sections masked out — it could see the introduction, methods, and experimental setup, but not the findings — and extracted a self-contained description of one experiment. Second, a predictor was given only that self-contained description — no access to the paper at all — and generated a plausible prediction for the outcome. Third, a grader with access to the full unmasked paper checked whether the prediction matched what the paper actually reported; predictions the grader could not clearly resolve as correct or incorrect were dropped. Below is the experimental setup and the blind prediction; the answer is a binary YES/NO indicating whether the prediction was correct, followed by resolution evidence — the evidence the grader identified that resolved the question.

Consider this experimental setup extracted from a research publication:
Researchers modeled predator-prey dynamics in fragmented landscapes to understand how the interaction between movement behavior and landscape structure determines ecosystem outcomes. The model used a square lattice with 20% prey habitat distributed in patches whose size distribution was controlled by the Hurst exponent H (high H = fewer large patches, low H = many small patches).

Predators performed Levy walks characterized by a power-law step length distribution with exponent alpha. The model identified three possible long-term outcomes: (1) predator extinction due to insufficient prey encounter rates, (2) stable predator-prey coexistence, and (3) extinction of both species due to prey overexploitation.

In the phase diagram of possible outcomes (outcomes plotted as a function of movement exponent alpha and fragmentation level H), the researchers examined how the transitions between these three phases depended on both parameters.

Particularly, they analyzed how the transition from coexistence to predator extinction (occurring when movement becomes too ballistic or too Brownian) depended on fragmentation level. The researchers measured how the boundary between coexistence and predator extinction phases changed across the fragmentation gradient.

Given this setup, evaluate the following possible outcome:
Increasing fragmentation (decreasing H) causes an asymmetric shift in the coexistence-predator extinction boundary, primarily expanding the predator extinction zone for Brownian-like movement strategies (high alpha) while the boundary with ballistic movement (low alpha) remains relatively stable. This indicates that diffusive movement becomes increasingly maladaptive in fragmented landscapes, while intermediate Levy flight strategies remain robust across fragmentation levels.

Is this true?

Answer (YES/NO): NO